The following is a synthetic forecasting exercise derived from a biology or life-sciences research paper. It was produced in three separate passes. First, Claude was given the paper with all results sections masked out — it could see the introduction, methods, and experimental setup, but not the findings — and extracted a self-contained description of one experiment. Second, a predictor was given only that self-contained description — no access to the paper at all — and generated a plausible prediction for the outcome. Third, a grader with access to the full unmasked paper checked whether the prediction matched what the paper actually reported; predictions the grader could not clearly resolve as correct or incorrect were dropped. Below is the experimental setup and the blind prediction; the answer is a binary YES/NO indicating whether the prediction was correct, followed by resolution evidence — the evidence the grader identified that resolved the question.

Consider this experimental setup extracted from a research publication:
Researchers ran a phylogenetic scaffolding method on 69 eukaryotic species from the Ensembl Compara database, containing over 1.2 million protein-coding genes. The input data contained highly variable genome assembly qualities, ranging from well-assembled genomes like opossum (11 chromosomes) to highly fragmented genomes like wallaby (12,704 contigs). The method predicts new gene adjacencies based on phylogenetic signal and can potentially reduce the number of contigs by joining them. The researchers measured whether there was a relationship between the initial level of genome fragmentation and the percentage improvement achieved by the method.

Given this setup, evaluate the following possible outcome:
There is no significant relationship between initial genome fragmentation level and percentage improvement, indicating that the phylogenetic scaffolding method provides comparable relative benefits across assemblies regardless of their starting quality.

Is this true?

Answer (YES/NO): NO